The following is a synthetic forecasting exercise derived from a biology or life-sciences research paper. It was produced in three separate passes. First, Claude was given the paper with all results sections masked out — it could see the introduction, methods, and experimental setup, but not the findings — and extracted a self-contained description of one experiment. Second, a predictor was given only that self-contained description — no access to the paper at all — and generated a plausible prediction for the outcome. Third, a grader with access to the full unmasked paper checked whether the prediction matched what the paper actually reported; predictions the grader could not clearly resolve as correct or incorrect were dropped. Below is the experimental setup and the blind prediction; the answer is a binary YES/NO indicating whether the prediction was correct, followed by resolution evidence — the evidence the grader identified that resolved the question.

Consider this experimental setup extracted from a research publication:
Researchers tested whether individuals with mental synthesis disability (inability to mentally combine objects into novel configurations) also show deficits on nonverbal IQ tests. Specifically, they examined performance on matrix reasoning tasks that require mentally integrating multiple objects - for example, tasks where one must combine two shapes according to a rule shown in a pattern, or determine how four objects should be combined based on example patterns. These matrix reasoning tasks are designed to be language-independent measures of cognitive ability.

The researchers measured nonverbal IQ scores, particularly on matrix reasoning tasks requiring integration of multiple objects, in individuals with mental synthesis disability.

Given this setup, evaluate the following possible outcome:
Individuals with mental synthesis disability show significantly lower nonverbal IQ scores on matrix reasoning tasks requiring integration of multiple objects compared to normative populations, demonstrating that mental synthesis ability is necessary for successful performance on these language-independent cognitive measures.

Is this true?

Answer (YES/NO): YES